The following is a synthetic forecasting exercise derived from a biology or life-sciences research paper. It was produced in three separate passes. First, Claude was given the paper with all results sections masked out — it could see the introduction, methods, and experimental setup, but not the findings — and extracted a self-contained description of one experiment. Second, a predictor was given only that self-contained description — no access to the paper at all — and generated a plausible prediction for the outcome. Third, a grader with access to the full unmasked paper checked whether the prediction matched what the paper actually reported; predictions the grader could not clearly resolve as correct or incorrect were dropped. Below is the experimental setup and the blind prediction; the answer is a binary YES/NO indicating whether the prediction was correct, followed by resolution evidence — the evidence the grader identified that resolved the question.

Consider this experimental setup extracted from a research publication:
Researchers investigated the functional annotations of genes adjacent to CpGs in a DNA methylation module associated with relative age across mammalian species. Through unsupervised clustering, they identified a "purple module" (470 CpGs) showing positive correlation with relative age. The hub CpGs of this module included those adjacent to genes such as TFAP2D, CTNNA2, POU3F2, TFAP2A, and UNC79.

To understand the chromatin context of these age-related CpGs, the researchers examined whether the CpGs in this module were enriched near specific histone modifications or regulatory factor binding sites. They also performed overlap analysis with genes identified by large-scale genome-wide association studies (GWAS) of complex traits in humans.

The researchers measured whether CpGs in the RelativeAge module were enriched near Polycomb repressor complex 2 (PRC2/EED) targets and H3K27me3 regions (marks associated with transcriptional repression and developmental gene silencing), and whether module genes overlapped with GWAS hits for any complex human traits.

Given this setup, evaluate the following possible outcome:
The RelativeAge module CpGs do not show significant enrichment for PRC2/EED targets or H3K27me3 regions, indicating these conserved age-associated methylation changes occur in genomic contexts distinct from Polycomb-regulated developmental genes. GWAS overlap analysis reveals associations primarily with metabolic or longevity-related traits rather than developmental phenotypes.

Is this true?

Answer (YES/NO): NO